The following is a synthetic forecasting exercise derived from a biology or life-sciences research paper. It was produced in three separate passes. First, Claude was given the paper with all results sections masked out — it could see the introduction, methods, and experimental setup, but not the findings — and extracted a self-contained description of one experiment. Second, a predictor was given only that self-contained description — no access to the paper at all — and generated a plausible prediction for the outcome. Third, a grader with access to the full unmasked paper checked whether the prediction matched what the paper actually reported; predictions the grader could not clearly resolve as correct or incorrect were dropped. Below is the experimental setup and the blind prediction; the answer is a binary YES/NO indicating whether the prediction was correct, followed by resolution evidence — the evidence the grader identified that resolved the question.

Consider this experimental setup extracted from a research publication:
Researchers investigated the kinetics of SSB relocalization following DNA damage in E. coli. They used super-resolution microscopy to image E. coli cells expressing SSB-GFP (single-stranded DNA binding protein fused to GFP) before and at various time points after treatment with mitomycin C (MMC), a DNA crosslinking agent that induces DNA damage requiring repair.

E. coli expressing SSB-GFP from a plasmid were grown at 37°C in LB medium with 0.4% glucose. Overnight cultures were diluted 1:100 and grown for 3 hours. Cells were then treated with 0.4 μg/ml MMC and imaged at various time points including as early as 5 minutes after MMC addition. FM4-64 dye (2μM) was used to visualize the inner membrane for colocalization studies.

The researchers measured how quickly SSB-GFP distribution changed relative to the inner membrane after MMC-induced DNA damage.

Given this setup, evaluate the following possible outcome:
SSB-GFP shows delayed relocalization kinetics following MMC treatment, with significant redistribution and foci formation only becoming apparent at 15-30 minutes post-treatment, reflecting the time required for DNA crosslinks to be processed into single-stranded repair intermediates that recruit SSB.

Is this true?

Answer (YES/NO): NO